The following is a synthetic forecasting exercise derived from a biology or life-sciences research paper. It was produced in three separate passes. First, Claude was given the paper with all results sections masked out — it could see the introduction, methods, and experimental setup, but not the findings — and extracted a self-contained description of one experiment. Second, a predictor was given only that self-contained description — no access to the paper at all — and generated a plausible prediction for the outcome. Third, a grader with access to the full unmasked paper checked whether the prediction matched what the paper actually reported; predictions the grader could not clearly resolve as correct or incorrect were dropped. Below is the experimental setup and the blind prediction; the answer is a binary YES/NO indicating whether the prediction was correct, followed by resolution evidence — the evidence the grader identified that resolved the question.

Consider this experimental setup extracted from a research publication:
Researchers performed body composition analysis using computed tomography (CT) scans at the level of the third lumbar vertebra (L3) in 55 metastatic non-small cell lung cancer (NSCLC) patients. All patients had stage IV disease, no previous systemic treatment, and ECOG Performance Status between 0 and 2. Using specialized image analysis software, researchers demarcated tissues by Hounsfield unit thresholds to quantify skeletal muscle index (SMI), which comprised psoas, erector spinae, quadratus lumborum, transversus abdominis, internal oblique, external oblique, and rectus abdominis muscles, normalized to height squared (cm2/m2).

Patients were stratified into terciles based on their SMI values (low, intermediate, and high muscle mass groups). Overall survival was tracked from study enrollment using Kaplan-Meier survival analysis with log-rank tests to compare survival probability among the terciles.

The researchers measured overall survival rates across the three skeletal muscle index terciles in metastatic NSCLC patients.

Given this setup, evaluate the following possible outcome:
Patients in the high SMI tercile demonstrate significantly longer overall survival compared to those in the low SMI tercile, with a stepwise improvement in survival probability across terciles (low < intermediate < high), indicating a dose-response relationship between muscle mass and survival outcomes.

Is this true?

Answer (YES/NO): NO